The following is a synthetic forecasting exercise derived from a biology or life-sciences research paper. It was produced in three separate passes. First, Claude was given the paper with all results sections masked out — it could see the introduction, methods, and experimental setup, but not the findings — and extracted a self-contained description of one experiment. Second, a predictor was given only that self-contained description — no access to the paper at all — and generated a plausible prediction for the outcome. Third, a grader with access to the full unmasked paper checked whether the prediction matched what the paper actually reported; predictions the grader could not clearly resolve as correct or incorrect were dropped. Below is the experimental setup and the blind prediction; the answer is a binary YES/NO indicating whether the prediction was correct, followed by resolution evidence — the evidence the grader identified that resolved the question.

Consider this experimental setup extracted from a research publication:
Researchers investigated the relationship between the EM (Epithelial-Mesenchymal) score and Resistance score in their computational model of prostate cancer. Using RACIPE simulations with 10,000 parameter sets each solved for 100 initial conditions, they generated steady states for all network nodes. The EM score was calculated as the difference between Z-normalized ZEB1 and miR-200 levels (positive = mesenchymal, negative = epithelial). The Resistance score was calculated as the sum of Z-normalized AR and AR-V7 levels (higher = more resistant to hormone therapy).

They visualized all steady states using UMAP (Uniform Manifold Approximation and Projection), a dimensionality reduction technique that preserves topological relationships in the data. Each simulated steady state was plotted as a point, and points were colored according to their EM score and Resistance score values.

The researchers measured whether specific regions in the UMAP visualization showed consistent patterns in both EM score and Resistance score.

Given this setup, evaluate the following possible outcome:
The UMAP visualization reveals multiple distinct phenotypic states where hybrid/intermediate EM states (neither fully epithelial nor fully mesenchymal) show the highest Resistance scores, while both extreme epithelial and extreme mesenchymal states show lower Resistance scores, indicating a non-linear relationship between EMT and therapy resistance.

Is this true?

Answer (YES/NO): NO